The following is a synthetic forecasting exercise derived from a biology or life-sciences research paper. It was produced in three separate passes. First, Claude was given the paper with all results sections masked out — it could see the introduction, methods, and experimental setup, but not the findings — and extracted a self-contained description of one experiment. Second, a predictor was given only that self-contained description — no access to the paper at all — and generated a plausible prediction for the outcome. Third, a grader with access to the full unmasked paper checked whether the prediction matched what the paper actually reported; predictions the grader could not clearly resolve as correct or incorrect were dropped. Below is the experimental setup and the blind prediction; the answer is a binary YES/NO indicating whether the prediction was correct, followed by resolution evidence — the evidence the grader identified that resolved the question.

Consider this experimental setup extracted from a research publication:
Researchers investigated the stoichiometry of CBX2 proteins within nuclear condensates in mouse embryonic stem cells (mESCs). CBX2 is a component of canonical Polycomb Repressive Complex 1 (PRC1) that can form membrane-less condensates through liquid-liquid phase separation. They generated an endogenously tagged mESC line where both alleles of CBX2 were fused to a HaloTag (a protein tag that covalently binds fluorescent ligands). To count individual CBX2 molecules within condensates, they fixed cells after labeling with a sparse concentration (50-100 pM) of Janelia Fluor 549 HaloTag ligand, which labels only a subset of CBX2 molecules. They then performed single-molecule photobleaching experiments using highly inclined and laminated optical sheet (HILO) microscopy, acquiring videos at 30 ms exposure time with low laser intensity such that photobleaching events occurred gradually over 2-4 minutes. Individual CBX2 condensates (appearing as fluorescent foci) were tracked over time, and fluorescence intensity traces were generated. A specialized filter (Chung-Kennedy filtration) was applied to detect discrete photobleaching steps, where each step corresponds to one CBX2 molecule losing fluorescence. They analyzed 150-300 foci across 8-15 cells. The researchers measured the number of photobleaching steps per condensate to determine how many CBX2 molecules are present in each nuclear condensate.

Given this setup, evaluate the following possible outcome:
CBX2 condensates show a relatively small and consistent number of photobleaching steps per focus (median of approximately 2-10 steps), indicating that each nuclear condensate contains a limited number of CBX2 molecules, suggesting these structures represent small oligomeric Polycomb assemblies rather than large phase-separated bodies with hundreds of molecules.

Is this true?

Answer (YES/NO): NO